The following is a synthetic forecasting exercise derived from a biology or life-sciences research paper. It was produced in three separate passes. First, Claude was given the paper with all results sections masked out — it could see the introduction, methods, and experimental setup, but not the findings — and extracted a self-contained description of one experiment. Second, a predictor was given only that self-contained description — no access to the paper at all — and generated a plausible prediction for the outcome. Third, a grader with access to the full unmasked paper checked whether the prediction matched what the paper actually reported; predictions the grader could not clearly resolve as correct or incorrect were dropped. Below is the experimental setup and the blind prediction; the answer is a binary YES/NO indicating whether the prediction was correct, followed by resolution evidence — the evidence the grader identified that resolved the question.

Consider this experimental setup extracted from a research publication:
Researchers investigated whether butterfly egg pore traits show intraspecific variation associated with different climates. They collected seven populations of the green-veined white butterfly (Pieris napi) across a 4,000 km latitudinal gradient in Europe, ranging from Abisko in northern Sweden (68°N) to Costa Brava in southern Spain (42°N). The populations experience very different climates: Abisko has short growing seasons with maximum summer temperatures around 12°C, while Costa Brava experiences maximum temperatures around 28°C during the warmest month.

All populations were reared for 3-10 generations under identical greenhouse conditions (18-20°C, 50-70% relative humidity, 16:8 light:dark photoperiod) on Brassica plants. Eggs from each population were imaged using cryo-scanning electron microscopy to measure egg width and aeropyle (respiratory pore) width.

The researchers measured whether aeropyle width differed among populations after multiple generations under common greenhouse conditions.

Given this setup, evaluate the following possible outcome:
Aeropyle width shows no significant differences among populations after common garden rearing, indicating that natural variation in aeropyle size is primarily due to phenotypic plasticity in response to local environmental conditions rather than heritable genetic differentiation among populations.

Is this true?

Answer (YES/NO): NO